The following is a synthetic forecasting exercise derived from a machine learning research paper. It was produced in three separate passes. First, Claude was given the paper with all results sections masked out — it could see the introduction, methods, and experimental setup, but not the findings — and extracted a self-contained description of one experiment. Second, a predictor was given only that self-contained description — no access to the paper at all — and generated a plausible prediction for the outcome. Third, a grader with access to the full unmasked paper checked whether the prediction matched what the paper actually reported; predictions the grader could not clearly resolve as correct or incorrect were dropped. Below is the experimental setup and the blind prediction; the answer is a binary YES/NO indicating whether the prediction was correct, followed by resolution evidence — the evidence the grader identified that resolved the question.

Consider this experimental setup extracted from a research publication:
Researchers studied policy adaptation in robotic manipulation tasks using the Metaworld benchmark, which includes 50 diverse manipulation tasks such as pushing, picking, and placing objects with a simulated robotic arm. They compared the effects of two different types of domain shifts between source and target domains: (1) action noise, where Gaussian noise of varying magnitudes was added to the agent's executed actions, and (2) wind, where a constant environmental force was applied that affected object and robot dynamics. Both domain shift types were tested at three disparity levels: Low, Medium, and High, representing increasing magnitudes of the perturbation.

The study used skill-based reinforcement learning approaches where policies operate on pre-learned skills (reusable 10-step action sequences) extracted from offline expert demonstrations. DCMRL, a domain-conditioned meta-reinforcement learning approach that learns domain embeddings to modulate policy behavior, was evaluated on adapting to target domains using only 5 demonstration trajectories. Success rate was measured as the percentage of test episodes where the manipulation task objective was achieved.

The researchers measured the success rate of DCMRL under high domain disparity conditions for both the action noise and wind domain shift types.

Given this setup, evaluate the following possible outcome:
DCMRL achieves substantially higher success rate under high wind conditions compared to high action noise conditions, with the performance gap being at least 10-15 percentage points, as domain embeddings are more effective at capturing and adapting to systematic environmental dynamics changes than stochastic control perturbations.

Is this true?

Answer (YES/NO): NO